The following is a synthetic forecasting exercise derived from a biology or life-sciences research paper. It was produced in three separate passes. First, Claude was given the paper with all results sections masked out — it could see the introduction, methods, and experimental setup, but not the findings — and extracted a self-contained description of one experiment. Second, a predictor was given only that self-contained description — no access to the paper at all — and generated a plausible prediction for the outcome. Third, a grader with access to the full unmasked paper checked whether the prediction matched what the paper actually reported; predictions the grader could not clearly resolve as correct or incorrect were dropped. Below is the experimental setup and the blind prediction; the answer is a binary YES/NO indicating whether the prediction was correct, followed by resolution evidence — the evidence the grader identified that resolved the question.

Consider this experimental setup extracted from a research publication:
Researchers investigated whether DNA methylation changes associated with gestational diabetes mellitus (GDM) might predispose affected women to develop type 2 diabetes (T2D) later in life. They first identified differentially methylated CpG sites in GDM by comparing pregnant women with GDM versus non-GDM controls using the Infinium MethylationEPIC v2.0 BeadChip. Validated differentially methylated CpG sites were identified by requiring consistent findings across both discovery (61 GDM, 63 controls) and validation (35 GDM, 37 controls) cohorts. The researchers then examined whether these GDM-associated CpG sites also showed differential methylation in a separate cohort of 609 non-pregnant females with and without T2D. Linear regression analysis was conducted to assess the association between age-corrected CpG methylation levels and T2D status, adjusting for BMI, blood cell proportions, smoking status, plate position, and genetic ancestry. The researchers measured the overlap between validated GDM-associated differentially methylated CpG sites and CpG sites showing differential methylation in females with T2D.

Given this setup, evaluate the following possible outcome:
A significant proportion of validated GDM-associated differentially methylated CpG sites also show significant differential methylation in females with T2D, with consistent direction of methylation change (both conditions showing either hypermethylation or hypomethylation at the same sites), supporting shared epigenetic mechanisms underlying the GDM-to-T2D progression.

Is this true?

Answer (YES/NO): NO